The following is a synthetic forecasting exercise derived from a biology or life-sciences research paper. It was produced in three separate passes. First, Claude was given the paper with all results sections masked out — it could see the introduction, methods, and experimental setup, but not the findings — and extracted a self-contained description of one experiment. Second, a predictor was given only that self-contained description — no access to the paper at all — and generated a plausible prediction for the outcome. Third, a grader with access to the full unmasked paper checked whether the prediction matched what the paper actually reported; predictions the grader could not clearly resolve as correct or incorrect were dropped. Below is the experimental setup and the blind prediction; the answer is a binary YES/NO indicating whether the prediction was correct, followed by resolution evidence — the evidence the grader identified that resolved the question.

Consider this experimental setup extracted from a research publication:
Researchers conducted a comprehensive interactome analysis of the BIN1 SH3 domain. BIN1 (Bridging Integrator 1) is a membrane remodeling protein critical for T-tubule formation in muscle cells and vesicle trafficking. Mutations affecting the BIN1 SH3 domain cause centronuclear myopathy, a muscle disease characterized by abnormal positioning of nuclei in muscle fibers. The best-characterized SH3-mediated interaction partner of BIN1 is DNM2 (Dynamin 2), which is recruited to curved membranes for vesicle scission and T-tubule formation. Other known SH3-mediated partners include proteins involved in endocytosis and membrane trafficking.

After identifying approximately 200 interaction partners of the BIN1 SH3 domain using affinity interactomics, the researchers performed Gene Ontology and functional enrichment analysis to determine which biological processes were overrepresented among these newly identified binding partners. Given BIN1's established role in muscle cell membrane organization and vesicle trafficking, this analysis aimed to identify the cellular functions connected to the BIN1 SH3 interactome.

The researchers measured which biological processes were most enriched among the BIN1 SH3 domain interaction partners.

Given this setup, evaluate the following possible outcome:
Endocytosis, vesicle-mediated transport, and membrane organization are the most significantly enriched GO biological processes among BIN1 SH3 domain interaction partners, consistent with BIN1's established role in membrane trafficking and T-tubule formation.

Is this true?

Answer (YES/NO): NO